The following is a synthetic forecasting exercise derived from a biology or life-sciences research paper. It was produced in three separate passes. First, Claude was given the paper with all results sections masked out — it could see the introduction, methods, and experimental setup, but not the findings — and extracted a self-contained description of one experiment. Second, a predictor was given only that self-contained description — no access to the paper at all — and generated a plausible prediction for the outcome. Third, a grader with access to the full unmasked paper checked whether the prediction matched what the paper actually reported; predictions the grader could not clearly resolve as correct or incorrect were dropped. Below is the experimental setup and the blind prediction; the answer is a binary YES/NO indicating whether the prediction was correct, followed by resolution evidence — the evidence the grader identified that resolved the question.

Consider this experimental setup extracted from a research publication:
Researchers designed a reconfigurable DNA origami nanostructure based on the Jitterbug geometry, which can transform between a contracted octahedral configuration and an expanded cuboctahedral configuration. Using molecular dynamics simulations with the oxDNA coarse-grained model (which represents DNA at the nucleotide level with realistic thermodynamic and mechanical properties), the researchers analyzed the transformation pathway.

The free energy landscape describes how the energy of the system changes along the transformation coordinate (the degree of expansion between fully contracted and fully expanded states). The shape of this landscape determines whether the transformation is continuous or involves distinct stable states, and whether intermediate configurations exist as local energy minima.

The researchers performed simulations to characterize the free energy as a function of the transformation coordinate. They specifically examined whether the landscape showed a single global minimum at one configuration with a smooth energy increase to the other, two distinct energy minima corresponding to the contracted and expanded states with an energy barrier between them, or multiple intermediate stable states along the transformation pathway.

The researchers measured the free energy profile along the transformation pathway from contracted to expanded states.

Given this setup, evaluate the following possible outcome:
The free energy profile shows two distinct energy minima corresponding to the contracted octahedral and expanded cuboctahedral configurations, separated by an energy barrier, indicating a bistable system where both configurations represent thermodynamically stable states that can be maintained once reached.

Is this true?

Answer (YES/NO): NO